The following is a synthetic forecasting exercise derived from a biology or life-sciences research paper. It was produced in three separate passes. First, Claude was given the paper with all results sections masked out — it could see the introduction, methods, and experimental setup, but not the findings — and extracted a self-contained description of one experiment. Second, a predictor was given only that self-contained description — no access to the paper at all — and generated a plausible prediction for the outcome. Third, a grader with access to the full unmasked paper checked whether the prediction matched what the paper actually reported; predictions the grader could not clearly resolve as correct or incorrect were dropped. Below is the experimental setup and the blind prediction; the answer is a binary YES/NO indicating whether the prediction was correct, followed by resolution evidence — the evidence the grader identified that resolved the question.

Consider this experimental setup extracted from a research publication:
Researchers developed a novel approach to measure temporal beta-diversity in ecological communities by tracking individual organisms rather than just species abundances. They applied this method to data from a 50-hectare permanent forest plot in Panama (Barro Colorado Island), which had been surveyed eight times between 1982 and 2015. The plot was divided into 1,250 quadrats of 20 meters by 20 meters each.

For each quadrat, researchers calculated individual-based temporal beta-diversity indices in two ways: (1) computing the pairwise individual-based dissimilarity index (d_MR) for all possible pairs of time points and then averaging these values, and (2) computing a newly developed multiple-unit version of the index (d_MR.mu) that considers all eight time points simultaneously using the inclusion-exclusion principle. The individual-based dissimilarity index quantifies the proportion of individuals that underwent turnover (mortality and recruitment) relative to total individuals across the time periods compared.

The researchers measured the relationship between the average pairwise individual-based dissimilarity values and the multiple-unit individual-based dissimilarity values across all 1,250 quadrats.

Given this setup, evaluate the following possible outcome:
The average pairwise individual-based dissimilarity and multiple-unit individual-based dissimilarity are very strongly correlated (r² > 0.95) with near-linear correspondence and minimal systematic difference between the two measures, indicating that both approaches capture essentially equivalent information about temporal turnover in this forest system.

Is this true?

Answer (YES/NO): NO